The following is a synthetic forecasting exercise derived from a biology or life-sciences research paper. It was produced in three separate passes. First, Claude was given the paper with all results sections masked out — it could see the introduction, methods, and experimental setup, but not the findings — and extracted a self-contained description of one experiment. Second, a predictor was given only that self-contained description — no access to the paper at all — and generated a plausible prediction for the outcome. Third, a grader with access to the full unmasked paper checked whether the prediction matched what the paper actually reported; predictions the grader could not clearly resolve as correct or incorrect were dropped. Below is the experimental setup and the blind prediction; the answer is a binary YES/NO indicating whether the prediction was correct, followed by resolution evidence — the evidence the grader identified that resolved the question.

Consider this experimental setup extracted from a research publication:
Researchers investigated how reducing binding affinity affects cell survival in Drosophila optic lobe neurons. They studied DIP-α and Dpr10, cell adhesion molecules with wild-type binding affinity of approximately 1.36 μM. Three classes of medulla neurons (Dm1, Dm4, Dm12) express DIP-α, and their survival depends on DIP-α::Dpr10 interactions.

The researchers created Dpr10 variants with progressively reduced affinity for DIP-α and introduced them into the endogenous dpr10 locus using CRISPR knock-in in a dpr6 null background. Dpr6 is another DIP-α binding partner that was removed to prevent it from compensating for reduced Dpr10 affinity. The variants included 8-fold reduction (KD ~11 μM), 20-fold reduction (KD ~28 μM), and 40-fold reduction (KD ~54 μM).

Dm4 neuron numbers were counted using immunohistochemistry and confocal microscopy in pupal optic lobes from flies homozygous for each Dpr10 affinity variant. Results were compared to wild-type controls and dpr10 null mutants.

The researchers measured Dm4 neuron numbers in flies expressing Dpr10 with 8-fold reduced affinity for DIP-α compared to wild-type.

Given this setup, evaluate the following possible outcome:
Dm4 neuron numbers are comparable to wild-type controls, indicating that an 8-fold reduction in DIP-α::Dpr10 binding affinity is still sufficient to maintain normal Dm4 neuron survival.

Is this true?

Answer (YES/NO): YES